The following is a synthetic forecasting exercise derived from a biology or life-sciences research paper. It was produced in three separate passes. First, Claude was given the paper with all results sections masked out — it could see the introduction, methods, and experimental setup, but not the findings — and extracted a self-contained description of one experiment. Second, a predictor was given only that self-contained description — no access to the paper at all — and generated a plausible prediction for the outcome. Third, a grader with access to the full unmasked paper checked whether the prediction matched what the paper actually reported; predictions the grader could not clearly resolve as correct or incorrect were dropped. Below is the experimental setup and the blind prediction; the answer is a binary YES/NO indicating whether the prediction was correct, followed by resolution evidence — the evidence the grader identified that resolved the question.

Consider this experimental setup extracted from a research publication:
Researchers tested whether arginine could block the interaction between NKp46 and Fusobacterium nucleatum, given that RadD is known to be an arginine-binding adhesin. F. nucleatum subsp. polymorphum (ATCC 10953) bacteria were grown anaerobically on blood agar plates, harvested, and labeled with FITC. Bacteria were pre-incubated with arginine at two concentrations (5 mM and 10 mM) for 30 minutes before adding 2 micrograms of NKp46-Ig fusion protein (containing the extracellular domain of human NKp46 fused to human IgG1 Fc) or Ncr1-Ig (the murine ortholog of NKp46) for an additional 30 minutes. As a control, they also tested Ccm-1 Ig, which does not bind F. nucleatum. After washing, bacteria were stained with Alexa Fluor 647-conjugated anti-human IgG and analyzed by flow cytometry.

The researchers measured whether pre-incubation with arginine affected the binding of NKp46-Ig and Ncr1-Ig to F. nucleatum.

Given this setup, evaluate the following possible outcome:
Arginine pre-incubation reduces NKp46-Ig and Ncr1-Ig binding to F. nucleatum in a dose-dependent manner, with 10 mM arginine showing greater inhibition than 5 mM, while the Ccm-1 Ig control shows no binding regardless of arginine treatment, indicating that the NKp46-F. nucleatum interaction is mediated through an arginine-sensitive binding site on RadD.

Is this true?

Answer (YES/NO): YES